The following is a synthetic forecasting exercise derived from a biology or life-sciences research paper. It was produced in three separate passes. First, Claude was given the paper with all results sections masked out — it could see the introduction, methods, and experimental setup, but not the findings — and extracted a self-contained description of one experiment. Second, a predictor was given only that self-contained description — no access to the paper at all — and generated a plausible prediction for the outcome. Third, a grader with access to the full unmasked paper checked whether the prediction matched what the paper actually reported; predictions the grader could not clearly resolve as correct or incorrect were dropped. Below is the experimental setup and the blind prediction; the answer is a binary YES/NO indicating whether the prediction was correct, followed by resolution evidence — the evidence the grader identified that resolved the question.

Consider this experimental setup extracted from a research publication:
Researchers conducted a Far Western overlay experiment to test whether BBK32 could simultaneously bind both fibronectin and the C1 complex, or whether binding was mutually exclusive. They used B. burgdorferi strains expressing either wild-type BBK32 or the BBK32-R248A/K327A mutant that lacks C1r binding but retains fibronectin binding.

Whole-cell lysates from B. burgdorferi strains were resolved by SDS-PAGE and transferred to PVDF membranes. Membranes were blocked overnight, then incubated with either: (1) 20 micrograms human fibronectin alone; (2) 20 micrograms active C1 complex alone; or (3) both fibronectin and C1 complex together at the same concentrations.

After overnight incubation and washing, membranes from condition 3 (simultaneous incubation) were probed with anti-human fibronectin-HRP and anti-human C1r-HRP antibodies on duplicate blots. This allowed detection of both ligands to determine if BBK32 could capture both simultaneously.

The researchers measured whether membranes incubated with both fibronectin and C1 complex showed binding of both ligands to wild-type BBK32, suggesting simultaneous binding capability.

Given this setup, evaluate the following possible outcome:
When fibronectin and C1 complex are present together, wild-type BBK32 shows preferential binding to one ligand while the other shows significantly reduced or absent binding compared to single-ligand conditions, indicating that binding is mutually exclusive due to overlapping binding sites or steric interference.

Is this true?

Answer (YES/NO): NO